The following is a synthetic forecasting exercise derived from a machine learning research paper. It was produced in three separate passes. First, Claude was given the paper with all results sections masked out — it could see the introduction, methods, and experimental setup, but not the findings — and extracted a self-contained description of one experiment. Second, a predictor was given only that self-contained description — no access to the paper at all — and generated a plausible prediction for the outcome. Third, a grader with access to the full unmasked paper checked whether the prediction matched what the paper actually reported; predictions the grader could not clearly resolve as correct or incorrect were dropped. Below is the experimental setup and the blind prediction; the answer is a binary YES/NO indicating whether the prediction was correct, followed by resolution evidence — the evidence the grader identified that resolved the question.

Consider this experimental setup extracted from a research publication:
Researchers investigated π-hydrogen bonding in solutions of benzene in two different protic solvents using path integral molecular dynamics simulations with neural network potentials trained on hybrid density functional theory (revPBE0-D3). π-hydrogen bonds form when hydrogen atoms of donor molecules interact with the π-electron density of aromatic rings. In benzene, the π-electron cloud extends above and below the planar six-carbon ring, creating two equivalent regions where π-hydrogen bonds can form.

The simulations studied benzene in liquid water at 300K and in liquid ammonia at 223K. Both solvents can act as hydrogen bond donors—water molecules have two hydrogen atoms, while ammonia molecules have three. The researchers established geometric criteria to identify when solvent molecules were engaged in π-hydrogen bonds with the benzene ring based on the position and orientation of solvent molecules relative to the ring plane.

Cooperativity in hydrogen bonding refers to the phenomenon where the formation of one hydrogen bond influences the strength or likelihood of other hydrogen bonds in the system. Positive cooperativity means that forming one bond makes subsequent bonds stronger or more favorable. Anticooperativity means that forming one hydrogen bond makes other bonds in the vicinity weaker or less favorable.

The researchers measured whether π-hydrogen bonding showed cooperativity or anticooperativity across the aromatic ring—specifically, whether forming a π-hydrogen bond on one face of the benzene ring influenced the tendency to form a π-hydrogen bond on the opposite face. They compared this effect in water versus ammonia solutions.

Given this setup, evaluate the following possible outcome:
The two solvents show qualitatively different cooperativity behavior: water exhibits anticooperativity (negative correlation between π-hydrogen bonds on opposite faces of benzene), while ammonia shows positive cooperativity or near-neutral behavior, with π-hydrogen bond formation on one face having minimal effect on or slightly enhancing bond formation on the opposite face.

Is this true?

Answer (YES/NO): YES